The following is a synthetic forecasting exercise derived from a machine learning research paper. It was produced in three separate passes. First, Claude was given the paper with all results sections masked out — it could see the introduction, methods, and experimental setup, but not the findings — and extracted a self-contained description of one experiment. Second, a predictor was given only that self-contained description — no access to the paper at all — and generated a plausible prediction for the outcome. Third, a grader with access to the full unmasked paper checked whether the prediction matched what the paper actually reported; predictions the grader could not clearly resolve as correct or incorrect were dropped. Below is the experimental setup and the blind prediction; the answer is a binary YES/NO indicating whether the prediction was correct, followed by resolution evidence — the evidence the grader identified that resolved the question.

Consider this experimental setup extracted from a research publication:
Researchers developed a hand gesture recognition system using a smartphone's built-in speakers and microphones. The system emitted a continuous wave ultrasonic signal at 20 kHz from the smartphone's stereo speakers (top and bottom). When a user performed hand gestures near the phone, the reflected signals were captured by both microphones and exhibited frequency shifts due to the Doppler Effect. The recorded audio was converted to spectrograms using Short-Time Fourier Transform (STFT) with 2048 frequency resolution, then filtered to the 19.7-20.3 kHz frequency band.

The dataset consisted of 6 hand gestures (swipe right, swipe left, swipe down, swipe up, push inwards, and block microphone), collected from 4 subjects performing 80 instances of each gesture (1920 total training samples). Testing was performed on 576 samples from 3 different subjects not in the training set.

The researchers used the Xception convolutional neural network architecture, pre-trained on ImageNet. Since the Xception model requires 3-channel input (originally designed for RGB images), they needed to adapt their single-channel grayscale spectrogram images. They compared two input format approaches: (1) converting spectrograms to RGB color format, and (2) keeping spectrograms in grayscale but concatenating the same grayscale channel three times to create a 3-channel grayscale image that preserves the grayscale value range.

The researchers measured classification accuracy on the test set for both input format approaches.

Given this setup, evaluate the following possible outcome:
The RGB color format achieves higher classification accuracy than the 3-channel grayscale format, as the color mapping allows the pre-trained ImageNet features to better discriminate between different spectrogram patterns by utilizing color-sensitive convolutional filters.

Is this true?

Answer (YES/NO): NO